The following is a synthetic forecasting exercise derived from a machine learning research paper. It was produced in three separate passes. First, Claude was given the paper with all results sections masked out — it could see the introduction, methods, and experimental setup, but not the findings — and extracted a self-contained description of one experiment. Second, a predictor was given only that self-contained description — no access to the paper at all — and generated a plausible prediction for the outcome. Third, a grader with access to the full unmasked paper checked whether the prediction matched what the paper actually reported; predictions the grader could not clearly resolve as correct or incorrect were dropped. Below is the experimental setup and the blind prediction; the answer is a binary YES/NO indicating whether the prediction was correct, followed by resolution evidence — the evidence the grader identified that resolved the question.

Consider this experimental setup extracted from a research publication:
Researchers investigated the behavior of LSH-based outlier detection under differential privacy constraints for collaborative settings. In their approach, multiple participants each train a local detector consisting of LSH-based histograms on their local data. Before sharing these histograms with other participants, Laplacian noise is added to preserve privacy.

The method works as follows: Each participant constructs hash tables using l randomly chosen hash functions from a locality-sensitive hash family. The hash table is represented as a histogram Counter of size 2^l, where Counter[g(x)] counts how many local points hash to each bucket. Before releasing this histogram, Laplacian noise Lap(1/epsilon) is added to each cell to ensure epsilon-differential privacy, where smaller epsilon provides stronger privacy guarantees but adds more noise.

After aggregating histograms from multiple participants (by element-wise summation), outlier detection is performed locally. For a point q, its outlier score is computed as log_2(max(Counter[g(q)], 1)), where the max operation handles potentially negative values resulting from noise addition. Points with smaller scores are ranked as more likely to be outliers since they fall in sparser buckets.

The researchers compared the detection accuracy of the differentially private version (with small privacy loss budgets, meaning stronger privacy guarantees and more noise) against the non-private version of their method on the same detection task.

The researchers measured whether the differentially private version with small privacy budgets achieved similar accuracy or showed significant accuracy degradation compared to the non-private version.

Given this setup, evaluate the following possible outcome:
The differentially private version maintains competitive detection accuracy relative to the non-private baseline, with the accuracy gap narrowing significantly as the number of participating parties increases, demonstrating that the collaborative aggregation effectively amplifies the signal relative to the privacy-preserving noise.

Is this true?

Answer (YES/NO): NO